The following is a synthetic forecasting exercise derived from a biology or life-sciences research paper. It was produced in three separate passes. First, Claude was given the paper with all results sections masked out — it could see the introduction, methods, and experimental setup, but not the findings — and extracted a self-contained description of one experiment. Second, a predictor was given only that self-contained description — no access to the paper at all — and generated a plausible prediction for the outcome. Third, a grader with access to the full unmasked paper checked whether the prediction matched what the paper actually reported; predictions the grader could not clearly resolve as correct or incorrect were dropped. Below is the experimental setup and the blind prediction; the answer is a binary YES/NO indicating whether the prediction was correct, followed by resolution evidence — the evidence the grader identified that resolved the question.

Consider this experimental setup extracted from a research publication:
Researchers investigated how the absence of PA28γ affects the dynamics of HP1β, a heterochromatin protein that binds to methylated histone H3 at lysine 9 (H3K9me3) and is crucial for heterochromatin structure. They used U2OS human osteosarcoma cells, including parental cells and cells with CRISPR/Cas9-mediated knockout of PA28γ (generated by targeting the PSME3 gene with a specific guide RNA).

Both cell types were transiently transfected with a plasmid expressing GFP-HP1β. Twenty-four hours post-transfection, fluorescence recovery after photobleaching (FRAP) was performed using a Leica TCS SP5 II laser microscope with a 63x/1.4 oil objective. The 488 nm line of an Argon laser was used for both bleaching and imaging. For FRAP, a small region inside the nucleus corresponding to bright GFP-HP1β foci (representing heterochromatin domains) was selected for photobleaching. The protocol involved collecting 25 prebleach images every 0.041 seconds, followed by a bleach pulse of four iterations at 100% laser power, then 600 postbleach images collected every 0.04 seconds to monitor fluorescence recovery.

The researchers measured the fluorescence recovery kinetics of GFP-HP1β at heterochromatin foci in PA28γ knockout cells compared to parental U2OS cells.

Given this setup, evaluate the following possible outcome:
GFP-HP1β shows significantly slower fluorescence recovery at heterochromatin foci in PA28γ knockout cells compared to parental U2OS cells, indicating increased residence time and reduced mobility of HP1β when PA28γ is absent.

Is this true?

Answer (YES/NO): NO